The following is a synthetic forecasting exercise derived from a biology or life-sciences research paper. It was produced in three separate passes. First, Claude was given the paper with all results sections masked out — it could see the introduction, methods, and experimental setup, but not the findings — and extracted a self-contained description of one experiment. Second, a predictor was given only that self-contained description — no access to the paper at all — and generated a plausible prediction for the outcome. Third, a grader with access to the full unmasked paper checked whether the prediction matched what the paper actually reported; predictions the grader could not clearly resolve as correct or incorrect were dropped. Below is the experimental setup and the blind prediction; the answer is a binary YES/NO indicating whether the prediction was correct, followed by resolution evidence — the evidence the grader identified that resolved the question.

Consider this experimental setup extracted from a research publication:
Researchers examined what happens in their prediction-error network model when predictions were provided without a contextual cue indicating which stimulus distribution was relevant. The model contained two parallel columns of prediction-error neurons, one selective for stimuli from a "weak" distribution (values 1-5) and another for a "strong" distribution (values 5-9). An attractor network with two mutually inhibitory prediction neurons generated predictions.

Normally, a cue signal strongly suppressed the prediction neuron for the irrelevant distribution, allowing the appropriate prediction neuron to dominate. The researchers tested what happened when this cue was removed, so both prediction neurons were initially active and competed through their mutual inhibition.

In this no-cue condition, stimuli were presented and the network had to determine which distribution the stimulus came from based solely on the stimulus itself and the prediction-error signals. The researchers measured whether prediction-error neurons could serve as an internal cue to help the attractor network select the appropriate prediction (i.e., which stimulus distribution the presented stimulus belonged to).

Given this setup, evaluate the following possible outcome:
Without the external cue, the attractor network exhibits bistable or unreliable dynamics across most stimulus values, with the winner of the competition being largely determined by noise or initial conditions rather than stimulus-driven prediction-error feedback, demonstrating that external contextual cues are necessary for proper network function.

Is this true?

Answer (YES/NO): NO